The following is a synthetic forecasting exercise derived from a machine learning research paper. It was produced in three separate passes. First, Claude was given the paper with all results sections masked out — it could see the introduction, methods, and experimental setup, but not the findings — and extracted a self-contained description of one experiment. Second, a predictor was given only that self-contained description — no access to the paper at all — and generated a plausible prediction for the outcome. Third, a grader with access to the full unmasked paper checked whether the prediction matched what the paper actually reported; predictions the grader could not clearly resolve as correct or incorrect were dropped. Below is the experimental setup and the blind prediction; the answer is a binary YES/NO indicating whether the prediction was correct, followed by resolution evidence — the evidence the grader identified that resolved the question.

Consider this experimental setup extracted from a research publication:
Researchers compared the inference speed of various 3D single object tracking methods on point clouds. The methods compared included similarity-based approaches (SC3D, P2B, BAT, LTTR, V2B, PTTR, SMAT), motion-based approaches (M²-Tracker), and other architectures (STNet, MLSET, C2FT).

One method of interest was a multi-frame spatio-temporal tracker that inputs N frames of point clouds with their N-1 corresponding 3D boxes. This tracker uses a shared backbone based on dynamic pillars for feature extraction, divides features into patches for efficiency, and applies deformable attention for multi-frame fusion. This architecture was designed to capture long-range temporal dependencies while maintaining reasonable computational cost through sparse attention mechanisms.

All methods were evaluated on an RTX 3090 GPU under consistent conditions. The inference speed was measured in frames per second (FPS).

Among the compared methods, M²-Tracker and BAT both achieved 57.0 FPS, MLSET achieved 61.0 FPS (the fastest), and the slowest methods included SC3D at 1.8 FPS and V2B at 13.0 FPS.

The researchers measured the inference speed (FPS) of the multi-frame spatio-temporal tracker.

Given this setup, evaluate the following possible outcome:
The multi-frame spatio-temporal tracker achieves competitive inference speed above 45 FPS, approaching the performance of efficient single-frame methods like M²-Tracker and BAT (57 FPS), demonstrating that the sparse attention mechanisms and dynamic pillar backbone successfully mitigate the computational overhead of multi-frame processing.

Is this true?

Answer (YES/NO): NO